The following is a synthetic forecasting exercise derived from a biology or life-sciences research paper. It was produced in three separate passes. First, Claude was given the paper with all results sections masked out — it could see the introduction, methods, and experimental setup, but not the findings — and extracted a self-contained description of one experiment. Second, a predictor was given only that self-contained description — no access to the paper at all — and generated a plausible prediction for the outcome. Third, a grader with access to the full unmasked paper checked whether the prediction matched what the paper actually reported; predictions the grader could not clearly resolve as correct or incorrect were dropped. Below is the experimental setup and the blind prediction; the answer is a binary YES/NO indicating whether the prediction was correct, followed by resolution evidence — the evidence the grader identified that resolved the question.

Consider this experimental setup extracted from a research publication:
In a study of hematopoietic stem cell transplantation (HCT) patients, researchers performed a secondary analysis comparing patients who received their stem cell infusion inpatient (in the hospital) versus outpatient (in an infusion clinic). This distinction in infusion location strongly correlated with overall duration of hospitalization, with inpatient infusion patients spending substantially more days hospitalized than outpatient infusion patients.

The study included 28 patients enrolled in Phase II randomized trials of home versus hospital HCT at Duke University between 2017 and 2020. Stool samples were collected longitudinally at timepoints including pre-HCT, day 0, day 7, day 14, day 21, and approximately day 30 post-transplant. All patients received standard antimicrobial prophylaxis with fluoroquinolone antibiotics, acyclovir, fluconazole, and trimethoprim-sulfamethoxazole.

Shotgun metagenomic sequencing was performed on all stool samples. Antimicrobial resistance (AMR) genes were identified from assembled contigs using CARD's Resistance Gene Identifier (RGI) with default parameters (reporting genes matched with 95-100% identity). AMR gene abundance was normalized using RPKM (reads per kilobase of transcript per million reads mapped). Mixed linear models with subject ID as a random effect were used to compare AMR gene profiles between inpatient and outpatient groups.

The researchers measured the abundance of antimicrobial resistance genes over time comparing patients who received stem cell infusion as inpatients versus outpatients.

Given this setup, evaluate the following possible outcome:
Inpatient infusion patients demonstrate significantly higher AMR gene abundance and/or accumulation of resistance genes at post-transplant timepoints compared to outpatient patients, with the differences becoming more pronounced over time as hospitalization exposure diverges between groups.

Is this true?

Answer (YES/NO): NO